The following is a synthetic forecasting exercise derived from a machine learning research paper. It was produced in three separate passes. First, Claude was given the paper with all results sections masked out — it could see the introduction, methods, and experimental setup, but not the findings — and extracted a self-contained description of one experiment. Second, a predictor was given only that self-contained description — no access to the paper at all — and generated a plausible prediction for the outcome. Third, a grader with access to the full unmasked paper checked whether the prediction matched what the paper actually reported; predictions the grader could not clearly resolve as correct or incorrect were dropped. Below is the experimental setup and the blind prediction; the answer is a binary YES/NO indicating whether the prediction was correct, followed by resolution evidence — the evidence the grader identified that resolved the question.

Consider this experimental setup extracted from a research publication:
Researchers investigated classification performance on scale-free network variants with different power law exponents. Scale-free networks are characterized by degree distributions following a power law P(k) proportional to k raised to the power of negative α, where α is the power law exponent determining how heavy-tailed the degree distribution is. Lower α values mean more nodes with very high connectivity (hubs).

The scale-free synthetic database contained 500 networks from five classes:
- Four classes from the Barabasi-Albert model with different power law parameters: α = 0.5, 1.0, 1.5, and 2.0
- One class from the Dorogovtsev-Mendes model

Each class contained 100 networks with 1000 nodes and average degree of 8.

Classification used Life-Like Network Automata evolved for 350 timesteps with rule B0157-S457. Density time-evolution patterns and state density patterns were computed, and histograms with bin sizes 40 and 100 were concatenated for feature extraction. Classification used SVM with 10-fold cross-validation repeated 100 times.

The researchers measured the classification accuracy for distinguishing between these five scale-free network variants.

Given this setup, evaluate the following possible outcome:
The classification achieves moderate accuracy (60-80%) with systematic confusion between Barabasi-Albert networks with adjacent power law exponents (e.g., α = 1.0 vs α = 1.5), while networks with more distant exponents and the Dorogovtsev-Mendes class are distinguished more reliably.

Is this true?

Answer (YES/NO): NO